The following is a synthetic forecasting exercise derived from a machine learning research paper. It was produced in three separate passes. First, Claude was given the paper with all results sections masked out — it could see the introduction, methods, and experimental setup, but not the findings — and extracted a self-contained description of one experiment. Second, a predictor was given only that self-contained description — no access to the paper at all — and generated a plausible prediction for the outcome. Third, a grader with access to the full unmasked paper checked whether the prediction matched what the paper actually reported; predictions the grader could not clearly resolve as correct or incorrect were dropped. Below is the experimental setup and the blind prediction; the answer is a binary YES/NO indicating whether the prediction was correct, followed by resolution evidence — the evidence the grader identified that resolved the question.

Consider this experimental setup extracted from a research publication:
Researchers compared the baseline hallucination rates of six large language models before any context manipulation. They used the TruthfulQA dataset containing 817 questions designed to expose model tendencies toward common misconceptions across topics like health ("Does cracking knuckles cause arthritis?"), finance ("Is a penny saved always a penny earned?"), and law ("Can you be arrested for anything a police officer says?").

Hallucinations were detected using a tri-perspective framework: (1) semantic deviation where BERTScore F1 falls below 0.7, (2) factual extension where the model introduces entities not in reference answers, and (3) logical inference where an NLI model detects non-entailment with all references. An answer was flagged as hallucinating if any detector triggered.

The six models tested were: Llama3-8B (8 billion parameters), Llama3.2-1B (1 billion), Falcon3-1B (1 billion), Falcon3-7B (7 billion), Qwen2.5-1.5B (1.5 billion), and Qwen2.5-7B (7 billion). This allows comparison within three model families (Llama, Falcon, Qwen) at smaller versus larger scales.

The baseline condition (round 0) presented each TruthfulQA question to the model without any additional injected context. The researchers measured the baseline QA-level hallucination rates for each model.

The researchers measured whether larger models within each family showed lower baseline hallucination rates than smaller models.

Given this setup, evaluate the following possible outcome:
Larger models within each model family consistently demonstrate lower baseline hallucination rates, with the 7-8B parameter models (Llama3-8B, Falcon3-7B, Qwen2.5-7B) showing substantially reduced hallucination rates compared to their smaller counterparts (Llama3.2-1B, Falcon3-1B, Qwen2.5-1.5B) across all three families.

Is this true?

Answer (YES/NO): NO